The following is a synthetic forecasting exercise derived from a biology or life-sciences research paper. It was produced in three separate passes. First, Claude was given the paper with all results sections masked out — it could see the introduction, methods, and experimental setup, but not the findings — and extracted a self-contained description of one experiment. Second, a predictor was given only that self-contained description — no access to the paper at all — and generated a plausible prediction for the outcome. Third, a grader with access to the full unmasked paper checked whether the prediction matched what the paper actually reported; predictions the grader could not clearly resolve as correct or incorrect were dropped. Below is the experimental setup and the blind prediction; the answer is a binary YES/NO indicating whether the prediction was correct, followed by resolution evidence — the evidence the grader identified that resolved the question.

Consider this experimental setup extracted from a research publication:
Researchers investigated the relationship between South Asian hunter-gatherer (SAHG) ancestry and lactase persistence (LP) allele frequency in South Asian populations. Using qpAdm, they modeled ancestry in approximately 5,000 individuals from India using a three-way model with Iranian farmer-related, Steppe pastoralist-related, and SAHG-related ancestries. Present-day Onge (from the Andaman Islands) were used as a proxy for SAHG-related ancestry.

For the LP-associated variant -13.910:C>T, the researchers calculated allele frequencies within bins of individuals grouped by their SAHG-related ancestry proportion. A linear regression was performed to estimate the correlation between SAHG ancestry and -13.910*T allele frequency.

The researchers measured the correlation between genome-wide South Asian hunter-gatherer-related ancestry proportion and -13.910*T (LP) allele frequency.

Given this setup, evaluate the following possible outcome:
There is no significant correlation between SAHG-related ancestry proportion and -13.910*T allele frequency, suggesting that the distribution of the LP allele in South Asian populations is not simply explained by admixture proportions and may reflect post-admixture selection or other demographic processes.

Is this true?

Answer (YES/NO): NO